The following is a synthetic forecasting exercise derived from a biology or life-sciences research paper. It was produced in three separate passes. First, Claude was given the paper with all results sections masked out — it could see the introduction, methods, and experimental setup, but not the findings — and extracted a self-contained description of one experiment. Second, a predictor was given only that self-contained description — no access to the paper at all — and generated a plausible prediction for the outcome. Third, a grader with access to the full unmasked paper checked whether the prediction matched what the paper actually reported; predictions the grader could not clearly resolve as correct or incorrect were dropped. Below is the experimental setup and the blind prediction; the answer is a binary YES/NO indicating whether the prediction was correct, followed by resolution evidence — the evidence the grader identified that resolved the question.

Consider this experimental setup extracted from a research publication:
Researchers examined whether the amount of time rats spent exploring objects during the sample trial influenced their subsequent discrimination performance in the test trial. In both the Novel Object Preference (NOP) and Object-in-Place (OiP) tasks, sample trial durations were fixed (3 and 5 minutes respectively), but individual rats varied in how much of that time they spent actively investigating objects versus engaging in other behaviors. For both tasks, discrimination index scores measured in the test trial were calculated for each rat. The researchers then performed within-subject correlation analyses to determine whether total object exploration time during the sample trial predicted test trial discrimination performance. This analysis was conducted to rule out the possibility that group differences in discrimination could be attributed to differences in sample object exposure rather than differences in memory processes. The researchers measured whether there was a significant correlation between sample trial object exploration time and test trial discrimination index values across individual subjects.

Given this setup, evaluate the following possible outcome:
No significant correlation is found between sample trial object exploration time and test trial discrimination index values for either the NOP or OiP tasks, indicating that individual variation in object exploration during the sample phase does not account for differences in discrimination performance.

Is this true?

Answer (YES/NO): YES